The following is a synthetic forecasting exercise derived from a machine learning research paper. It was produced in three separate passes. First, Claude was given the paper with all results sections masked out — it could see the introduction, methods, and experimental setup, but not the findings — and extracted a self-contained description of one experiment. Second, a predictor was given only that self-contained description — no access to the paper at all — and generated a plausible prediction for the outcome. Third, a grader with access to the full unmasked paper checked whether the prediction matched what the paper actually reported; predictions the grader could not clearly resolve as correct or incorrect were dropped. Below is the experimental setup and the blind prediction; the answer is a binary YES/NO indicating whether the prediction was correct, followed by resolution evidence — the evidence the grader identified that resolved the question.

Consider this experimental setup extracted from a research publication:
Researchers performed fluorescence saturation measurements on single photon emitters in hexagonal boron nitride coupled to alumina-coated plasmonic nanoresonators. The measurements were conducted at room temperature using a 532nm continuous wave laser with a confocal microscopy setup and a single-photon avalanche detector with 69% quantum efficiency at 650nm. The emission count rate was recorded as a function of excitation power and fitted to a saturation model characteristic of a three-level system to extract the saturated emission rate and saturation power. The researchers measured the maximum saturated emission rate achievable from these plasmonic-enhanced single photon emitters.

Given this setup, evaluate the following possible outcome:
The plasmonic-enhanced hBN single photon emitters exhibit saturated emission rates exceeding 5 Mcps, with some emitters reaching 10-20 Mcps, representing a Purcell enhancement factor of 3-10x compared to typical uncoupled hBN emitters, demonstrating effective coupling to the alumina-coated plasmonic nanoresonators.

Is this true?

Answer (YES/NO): NO